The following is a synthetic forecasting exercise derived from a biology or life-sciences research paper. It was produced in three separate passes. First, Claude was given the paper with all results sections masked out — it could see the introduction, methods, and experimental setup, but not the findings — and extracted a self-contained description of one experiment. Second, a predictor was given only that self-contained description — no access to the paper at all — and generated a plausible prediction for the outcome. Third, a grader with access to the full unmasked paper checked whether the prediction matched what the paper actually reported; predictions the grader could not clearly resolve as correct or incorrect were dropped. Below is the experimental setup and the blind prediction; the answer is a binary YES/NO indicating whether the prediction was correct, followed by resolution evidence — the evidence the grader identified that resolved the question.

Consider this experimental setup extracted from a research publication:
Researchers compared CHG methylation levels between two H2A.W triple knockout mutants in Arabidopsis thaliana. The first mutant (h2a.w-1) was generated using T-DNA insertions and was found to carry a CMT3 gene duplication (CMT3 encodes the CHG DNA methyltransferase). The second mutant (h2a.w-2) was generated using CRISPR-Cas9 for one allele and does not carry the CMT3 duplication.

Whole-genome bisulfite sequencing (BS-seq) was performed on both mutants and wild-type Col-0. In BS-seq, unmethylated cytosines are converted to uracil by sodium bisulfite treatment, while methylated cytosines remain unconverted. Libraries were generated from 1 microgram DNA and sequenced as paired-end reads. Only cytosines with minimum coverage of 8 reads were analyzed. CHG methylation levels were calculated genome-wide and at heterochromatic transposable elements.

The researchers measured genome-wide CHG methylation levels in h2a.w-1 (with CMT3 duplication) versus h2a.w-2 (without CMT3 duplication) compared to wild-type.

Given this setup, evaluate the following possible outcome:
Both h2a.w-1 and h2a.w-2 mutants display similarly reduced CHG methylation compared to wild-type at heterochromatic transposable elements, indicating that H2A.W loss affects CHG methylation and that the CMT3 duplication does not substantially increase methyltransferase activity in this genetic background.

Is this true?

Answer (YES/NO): NO